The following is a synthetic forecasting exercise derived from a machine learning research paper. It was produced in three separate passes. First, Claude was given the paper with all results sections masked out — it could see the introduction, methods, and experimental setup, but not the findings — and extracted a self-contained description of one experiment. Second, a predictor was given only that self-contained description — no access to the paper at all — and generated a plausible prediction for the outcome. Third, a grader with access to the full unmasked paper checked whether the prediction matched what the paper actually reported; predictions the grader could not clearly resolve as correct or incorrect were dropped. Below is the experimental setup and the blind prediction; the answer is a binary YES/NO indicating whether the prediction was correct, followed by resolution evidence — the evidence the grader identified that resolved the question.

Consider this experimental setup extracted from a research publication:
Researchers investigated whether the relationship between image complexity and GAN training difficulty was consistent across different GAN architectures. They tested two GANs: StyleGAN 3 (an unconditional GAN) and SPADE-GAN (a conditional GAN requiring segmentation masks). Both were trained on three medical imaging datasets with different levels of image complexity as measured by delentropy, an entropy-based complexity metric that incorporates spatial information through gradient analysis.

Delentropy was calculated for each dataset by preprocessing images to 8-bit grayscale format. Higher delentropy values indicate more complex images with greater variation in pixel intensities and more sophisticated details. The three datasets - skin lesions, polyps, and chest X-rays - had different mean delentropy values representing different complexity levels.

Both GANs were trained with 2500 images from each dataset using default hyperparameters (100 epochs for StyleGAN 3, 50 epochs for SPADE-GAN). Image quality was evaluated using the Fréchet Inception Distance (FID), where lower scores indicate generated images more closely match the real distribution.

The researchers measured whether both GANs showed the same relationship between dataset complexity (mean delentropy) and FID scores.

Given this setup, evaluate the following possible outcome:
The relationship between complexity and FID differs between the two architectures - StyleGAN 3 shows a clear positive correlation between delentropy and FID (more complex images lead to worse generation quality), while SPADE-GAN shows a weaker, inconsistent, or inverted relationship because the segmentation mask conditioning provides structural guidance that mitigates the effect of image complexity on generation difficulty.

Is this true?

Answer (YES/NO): NO